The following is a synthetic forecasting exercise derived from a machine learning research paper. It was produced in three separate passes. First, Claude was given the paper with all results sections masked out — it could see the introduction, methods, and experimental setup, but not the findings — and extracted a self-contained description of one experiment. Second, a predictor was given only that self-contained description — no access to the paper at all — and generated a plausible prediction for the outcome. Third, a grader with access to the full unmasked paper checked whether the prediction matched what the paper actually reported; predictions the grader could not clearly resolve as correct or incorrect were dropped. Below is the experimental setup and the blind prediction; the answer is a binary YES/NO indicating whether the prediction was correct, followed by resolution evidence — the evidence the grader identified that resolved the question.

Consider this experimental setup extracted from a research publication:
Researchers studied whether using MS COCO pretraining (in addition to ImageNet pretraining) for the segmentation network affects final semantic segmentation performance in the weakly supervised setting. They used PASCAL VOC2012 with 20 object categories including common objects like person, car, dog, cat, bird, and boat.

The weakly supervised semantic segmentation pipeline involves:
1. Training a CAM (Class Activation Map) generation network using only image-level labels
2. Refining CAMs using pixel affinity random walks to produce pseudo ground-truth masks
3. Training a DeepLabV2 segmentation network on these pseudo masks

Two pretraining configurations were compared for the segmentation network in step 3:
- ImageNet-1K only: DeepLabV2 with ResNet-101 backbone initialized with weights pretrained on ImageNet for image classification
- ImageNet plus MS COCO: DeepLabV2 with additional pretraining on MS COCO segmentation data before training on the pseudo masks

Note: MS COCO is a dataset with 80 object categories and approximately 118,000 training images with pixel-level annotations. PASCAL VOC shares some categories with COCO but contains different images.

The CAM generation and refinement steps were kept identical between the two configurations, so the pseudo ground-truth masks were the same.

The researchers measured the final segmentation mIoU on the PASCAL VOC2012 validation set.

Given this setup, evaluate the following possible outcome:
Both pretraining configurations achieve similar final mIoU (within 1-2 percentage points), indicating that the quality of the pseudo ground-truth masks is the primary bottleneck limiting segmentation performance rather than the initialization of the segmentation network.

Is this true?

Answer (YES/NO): YES